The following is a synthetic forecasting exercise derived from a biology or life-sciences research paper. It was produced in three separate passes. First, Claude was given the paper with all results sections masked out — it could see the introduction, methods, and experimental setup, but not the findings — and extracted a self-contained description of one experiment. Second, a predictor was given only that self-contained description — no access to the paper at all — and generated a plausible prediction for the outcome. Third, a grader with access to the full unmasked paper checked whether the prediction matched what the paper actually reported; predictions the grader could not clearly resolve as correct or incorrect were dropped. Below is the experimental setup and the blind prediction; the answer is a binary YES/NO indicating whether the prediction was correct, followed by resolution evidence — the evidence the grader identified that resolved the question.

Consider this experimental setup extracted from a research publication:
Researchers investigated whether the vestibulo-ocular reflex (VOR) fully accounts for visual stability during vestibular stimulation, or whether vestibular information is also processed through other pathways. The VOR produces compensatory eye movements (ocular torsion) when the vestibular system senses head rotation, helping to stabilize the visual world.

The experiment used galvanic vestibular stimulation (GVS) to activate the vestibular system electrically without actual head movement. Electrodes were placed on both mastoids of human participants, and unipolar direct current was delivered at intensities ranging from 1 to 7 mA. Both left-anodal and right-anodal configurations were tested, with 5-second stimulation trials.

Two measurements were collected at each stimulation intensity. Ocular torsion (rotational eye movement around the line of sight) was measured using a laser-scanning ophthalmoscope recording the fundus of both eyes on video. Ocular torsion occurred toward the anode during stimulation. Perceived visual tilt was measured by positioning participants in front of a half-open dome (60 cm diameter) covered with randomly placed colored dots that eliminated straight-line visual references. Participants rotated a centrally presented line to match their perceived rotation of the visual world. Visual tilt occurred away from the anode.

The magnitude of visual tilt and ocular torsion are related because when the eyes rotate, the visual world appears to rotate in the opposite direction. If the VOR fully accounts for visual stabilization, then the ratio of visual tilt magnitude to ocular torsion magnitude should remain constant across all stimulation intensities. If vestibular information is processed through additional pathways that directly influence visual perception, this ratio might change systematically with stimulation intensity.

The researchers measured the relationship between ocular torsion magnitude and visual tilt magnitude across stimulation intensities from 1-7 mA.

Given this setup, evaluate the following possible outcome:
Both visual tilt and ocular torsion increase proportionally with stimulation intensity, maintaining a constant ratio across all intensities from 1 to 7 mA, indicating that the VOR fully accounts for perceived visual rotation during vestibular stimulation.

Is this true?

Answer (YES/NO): NO